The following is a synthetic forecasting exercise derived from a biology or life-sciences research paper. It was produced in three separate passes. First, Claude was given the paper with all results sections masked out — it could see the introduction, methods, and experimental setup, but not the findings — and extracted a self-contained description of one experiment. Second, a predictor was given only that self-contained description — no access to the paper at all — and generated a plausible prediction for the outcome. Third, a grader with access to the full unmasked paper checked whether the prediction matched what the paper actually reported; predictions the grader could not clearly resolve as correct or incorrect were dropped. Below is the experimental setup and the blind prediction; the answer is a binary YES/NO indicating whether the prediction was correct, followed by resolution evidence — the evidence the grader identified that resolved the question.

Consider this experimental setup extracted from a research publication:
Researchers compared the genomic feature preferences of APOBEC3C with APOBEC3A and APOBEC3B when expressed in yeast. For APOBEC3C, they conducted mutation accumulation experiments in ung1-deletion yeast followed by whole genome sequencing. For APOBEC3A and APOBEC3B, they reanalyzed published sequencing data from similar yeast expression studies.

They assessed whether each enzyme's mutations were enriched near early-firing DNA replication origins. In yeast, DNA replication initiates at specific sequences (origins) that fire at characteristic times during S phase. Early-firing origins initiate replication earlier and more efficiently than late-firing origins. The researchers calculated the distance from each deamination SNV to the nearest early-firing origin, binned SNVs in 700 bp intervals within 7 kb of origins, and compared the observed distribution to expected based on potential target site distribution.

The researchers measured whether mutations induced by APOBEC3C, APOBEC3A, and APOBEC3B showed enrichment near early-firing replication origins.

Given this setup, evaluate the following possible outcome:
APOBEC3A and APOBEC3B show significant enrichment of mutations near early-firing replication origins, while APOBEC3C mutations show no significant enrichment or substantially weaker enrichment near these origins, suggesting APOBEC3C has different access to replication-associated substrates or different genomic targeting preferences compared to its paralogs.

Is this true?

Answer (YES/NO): NO